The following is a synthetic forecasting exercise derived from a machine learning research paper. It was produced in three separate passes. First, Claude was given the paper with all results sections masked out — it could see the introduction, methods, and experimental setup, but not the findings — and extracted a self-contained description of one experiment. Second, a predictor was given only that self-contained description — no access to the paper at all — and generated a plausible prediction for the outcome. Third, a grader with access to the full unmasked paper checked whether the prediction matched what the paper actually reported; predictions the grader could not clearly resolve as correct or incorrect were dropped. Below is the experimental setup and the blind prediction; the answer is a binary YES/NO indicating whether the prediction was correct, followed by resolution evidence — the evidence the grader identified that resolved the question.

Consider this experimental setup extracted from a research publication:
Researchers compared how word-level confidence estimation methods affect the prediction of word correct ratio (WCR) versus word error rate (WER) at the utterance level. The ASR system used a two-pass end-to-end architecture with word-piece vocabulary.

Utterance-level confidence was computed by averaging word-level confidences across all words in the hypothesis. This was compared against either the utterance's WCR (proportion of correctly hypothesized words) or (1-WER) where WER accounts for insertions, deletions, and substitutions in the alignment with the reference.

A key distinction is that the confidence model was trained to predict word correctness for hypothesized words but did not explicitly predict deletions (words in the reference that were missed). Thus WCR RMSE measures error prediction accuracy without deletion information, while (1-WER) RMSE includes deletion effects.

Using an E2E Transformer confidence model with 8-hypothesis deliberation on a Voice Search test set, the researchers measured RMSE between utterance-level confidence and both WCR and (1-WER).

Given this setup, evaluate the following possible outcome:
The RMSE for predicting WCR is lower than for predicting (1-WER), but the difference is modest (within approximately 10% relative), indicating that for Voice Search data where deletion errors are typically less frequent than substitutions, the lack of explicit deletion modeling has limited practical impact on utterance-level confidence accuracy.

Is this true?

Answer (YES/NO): NO